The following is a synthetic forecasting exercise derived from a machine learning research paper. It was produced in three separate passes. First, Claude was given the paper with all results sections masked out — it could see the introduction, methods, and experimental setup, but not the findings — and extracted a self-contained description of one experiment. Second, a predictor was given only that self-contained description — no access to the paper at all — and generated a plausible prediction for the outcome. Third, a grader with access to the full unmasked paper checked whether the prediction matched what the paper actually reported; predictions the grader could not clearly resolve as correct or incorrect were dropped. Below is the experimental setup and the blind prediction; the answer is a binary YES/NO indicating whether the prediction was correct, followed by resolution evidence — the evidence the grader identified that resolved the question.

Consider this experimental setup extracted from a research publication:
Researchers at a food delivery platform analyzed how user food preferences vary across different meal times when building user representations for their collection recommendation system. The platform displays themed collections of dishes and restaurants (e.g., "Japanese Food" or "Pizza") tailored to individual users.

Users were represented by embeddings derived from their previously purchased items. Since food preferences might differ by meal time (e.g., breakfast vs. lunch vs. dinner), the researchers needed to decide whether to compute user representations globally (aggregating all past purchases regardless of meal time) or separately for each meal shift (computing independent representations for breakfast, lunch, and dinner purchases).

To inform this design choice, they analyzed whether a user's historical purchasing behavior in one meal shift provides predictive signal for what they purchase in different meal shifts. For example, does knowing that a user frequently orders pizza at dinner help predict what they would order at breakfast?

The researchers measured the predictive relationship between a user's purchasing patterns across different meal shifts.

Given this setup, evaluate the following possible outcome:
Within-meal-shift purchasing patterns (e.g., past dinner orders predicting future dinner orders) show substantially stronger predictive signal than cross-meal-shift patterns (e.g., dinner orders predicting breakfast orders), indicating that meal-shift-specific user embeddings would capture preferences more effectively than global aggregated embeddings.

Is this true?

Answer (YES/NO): YES